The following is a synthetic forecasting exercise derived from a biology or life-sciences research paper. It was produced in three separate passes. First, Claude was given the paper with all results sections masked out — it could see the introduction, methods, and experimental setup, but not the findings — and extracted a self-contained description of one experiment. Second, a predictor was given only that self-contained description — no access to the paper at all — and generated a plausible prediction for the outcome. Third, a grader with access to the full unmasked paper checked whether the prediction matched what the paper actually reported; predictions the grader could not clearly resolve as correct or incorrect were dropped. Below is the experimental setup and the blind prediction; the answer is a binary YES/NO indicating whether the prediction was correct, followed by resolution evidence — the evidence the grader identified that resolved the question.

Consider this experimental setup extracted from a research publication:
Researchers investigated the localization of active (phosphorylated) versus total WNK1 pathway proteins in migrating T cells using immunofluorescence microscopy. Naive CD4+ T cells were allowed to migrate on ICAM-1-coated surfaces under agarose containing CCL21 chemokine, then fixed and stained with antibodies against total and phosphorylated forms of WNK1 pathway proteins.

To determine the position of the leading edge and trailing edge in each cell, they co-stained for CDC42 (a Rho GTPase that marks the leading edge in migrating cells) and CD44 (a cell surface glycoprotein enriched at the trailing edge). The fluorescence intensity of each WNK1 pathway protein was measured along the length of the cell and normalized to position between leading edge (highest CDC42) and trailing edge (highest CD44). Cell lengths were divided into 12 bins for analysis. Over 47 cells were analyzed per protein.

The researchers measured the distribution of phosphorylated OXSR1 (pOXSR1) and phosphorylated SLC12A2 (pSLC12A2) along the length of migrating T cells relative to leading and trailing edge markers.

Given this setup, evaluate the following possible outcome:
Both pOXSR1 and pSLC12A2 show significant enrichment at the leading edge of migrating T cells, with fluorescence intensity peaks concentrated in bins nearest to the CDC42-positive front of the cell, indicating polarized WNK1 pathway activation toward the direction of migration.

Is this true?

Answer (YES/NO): YES